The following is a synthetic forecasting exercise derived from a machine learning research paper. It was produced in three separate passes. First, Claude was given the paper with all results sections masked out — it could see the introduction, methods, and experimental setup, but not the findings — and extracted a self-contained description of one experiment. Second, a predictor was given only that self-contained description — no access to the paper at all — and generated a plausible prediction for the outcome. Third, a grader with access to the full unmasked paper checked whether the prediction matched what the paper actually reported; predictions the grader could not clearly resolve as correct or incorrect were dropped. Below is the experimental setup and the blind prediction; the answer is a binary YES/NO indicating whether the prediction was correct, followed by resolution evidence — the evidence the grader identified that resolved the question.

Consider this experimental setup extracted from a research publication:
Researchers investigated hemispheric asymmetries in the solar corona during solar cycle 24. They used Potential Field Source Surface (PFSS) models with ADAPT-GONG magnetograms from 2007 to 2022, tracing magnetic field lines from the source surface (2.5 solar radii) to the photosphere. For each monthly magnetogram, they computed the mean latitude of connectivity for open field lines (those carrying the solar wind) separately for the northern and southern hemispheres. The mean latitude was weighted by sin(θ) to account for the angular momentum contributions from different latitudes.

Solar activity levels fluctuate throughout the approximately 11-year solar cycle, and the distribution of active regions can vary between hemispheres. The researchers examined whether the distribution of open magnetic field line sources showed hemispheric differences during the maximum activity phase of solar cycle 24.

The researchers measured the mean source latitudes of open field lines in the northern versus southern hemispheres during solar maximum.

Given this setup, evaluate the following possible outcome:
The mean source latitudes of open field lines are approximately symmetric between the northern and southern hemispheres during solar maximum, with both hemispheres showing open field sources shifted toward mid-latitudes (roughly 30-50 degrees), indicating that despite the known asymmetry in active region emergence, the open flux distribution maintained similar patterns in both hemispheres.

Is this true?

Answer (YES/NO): NO